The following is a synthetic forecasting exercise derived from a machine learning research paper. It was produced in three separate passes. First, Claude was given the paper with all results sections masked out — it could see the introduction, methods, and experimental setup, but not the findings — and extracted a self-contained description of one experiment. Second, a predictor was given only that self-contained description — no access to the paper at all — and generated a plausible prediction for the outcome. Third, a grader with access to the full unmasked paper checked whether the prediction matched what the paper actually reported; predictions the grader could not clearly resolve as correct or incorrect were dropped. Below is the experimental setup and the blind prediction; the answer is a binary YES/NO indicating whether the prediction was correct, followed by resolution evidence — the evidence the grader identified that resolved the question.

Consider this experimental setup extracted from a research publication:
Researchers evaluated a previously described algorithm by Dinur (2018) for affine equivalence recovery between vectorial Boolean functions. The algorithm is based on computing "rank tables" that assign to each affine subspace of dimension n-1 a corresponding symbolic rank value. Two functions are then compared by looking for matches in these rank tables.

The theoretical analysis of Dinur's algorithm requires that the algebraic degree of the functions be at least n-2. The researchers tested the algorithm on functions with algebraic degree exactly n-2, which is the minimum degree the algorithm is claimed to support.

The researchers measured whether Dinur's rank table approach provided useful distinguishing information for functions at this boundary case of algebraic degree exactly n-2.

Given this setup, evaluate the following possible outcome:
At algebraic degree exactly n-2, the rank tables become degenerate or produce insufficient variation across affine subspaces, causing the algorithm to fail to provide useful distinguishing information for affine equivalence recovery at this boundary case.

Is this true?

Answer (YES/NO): YES